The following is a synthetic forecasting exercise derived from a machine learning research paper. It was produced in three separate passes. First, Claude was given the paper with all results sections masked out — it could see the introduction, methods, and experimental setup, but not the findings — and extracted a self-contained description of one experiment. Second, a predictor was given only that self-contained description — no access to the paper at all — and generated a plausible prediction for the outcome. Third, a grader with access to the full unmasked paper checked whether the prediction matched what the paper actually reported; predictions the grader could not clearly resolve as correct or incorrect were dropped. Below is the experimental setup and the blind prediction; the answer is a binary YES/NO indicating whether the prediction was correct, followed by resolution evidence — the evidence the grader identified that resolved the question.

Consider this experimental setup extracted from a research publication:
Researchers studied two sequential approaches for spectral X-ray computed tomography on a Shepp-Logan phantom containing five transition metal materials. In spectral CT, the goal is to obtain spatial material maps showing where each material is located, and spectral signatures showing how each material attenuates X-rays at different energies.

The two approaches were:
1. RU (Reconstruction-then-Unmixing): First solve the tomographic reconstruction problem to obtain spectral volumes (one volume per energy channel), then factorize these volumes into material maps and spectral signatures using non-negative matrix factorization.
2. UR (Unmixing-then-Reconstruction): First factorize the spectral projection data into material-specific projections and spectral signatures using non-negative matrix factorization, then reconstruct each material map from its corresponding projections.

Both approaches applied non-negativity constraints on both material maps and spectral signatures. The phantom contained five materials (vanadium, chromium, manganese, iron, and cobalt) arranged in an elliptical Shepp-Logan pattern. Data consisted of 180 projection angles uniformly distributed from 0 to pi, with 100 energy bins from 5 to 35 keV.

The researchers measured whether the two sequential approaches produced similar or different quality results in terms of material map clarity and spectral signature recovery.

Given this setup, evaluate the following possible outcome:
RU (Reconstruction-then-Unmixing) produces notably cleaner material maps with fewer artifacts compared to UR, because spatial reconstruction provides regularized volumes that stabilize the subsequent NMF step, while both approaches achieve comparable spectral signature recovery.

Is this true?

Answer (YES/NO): NO